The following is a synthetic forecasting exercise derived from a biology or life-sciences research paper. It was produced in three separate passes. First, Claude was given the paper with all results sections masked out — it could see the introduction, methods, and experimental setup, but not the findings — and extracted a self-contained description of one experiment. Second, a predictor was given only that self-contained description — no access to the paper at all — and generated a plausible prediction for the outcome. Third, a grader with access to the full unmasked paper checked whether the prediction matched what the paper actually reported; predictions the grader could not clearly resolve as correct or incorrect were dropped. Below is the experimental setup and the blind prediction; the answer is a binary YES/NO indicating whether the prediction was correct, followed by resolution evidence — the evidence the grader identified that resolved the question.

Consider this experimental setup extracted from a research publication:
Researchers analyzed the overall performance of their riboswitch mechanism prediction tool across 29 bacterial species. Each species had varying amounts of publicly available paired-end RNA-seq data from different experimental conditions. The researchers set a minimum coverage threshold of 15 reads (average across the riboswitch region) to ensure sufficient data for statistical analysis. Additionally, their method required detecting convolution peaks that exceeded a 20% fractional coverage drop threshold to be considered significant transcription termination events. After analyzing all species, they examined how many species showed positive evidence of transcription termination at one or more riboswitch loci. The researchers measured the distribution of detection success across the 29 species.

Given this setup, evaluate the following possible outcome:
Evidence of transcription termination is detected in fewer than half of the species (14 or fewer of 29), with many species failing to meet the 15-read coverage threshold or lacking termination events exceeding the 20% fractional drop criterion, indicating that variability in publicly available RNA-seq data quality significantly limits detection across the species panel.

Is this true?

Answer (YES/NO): NO